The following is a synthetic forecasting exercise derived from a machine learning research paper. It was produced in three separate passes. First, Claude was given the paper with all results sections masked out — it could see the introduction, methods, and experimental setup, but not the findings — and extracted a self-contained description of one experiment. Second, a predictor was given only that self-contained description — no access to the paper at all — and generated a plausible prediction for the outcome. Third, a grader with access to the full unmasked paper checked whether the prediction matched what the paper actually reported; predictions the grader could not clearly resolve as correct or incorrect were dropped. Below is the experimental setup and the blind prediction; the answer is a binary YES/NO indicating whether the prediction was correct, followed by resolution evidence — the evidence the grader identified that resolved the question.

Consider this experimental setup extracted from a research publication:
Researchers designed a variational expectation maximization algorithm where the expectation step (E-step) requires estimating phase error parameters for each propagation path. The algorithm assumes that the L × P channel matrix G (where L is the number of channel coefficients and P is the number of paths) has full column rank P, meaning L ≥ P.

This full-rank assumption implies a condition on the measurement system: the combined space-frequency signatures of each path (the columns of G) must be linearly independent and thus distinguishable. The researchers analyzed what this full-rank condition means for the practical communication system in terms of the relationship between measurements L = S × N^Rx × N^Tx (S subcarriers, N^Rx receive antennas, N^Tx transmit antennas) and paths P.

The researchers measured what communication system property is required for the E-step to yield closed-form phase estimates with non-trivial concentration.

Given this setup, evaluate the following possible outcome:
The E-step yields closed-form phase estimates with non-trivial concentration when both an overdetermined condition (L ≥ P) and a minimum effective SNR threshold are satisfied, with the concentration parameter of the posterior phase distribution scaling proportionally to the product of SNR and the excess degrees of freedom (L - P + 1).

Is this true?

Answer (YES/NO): NO